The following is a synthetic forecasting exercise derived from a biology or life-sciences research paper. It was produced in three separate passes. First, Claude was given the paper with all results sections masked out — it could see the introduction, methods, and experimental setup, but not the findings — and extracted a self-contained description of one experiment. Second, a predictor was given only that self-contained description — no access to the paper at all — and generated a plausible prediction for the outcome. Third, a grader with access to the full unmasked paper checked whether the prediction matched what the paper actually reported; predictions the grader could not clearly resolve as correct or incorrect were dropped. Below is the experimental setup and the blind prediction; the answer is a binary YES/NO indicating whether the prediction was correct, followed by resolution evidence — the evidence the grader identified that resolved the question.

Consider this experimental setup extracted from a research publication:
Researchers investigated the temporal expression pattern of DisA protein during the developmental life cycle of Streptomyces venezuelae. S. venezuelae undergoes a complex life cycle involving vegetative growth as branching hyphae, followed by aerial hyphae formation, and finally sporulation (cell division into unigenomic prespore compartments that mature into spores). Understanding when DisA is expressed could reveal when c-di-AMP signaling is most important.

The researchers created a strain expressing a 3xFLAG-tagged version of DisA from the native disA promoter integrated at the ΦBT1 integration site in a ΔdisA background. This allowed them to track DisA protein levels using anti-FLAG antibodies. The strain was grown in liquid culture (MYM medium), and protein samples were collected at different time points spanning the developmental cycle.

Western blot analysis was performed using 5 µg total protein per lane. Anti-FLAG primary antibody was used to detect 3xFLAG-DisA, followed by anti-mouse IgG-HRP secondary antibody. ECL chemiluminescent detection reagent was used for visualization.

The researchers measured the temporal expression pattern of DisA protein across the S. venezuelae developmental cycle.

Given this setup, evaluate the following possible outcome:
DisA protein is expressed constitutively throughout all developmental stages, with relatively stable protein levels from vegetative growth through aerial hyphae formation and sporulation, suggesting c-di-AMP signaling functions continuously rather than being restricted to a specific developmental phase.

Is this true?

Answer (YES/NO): YES